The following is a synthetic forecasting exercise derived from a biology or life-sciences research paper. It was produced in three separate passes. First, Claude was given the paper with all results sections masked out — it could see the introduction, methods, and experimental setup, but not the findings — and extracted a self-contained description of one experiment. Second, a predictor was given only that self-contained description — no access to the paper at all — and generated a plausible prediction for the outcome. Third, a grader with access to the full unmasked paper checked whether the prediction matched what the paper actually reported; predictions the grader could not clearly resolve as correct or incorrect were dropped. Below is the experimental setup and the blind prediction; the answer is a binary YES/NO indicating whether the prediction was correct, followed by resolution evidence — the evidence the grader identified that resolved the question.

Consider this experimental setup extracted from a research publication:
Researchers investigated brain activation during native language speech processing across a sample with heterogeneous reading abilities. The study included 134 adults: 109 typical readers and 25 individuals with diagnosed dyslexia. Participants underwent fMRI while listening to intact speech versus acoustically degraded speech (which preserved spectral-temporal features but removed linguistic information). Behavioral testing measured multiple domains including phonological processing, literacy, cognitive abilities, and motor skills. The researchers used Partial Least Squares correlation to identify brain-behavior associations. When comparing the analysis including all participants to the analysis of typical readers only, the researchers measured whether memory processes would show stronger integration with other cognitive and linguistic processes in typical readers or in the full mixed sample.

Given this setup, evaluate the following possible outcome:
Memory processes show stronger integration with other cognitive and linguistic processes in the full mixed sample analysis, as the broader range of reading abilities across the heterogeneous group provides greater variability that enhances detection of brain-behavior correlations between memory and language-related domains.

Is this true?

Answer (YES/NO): NO